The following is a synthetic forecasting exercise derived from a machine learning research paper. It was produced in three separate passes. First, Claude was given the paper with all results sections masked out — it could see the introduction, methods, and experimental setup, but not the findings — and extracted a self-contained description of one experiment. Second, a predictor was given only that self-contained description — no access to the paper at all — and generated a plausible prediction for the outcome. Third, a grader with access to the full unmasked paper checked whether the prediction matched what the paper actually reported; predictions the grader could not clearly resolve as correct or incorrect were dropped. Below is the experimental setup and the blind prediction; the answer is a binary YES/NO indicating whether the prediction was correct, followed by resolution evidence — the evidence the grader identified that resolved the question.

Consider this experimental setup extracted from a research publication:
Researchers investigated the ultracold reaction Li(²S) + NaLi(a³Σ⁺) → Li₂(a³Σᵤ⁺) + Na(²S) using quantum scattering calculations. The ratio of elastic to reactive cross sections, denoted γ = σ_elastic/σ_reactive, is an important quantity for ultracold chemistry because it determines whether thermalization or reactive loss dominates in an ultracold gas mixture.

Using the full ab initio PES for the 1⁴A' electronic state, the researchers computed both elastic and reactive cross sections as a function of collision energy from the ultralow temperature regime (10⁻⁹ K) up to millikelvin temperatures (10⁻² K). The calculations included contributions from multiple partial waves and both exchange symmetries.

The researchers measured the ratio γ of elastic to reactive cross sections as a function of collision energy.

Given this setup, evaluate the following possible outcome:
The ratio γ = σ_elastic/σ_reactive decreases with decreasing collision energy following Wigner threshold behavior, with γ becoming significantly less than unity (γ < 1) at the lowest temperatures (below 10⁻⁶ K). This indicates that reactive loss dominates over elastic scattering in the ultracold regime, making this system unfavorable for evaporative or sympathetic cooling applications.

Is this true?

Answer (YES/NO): YES